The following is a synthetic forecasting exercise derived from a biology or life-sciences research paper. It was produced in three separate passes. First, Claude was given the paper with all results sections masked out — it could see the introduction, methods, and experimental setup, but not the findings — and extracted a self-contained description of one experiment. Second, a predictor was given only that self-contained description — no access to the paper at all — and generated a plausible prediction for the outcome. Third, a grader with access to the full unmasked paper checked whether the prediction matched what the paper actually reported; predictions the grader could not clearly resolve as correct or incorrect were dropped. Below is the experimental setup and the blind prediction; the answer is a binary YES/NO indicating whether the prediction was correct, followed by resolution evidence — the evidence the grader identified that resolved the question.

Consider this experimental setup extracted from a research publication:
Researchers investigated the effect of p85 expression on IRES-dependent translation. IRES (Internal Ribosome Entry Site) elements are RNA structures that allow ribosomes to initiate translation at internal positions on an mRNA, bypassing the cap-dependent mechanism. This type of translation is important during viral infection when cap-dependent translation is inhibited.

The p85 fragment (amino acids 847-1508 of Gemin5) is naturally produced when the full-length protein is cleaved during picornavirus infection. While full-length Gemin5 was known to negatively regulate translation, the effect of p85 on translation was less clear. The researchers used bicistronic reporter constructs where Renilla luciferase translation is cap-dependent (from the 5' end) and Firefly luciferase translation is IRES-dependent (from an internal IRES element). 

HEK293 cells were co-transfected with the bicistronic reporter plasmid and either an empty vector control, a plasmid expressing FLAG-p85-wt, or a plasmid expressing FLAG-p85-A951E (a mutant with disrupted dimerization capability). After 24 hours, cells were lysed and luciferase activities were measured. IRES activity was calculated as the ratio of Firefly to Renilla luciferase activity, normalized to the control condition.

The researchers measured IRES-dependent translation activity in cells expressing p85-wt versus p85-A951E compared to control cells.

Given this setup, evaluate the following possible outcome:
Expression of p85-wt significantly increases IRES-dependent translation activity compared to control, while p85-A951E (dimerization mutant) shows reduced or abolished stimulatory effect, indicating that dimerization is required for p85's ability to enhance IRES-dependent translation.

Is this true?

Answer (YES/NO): YES